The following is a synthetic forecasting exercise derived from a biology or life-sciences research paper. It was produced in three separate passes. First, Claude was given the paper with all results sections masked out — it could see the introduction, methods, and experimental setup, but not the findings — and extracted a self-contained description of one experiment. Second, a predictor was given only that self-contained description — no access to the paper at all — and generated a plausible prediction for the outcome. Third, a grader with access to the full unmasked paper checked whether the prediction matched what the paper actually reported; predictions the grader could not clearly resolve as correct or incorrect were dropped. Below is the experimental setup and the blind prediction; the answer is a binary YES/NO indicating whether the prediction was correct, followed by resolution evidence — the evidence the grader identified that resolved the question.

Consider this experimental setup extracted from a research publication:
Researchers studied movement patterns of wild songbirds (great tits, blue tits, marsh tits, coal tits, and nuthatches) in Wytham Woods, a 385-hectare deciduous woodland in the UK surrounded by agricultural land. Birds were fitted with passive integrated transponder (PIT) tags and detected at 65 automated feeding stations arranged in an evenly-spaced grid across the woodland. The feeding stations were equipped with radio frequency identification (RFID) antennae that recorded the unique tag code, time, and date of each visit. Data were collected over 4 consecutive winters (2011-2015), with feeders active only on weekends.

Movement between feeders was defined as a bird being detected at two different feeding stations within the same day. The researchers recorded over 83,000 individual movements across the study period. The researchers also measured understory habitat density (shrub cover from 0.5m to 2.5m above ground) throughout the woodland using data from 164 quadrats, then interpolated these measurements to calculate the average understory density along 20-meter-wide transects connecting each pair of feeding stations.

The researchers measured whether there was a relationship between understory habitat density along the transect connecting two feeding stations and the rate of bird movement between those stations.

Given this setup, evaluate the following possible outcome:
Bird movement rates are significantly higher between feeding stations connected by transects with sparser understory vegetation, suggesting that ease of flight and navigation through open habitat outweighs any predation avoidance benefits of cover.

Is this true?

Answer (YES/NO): NO